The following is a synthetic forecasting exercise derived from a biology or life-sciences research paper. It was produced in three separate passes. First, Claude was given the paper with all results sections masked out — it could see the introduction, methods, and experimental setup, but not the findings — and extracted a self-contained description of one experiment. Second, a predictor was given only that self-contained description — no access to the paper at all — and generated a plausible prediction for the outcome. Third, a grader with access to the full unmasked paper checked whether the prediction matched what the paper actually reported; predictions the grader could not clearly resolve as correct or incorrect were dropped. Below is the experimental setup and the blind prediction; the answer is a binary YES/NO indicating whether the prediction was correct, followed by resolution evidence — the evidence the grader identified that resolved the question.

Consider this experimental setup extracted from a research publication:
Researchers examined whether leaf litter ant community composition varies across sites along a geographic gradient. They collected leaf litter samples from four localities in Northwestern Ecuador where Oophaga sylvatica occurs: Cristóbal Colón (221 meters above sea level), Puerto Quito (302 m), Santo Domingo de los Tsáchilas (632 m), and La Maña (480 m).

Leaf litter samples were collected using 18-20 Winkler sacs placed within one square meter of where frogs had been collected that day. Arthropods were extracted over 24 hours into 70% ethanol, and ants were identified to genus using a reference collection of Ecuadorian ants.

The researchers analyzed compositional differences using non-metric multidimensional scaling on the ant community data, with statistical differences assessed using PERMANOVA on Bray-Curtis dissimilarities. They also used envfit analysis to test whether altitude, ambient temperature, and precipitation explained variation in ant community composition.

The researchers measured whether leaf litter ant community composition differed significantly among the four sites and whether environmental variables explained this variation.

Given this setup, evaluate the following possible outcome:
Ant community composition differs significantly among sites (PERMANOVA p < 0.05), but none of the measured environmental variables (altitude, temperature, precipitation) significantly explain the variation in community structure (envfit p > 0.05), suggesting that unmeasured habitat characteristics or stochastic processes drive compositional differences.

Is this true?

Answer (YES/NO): NO